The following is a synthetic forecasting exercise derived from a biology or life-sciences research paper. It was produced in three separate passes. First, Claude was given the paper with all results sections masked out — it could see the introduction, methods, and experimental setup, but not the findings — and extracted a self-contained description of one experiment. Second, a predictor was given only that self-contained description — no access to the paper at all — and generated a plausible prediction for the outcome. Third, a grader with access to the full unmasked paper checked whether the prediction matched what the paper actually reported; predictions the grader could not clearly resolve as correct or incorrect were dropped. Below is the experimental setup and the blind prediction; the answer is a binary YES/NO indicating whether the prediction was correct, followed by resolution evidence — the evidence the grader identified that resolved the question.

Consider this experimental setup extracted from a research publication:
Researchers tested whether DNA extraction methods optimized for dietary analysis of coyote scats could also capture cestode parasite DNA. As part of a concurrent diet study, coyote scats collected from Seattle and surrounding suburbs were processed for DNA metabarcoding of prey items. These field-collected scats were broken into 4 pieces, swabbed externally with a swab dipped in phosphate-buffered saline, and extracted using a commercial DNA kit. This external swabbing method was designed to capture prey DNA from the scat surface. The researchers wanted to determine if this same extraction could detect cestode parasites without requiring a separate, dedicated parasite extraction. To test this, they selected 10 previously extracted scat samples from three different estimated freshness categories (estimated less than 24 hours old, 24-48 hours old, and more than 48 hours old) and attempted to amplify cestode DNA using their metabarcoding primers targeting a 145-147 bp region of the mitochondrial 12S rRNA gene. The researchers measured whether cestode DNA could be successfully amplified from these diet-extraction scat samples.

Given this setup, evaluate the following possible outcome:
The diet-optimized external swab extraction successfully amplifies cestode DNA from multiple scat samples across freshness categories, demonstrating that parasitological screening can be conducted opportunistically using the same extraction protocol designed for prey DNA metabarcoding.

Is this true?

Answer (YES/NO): NO